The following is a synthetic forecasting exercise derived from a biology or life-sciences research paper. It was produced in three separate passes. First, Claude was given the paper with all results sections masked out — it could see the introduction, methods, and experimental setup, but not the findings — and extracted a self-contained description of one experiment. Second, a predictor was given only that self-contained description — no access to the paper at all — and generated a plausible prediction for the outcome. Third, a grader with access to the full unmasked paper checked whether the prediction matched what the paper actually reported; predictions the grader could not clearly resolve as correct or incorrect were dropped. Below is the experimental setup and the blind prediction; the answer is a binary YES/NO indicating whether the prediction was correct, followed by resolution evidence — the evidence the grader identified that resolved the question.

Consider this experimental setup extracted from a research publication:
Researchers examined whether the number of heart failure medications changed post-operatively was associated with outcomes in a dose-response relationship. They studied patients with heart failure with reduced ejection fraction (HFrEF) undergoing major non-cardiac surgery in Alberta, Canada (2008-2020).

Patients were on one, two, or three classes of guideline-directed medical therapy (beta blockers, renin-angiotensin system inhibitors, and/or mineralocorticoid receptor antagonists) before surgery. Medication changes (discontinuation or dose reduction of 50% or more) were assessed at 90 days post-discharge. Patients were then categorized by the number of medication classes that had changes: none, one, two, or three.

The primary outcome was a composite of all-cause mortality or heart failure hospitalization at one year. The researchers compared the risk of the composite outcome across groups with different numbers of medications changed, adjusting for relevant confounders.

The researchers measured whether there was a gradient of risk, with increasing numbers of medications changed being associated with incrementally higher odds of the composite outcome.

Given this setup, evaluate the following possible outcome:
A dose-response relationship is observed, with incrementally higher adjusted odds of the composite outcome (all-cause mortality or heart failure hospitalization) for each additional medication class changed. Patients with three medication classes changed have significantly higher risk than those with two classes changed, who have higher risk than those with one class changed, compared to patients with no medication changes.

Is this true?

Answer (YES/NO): NO